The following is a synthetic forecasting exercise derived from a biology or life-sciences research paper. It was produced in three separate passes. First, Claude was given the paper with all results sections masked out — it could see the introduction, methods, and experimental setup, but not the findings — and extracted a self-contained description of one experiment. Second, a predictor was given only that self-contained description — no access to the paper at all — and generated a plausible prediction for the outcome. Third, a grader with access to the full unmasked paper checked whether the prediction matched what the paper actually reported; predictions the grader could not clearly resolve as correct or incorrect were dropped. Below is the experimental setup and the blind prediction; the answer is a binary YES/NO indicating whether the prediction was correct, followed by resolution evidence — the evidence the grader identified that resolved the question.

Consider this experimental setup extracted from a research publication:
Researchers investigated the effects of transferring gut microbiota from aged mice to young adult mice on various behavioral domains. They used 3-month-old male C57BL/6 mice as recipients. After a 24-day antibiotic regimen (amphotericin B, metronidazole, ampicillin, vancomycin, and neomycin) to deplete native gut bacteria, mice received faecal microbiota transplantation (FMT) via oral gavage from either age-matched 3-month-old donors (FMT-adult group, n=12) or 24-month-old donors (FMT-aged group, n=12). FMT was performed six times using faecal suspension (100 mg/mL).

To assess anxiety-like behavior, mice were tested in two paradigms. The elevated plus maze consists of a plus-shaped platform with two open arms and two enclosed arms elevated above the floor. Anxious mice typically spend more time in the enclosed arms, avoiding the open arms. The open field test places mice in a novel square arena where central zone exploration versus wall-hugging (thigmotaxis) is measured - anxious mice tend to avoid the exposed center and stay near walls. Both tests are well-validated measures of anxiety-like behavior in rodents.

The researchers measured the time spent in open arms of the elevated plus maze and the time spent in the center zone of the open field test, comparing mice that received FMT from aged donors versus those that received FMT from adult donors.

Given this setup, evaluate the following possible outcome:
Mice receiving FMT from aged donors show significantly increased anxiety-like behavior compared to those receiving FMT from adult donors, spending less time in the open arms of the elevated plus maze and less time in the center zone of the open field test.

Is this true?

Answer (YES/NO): NO